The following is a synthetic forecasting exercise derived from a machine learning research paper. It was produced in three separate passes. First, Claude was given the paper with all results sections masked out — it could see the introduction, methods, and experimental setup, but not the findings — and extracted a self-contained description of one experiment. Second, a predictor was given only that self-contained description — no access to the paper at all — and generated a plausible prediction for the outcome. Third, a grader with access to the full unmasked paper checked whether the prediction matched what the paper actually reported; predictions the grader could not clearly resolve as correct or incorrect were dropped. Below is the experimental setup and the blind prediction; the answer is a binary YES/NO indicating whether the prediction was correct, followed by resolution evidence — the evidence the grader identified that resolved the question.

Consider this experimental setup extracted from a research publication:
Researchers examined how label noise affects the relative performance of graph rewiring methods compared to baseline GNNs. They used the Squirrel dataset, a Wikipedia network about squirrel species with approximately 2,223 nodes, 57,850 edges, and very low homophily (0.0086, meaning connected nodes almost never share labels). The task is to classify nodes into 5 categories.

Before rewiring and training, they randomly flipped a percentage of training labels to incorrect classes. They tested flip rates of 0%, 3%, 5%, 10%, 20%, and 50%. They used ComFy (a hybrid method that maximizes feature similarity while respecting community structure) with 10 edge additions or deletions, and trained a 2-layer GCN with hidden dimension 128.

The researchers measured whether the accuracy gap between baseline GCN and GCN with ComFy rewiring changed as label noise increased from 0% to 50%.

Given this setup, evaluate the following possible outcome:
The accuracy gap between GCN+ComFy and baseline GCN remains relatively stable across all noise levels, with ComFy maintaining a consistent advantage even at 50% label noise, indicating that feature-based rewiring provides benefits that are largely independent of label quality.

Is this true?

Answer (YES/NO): YES